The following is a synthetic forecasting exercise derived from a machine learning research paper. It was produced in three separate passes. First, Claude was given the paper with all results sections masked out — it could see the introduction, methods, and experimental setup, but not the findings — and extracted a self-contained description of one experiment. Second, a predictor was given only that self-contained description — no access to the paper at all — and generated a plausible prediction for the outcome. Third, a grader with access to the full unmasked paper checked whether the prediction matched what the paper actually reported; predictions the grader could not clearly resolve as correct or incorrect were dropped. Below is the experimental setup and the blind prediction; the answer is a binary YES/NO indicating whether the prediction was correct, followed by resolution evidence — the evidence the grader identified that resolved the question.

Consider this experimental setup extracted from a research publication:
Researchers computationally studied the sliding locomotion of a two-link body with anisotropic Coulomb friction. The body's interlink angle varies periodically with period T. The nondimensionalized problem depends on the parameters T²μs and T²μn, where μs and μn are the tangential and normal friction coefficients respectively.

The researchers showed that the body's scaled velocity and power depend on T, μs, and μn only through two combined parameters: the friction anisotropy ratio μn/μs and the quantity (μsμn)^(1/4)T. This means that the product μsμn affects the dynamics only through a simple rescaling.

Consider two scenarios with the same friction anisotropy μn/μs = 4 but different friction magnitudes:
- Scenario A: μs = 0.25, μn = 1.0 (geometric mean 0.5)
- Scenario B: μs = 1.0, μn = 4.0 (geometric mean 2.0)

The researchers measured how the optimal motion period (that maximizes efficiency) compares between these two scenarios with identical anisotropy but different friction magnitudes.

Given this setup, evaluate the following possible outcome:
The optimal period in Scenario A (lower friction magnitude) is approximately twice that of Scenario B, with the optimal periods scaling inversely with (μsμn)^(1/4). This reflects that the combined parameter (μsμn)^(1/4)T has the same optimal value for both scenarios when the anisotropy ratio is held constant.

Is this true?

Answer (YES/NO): YES